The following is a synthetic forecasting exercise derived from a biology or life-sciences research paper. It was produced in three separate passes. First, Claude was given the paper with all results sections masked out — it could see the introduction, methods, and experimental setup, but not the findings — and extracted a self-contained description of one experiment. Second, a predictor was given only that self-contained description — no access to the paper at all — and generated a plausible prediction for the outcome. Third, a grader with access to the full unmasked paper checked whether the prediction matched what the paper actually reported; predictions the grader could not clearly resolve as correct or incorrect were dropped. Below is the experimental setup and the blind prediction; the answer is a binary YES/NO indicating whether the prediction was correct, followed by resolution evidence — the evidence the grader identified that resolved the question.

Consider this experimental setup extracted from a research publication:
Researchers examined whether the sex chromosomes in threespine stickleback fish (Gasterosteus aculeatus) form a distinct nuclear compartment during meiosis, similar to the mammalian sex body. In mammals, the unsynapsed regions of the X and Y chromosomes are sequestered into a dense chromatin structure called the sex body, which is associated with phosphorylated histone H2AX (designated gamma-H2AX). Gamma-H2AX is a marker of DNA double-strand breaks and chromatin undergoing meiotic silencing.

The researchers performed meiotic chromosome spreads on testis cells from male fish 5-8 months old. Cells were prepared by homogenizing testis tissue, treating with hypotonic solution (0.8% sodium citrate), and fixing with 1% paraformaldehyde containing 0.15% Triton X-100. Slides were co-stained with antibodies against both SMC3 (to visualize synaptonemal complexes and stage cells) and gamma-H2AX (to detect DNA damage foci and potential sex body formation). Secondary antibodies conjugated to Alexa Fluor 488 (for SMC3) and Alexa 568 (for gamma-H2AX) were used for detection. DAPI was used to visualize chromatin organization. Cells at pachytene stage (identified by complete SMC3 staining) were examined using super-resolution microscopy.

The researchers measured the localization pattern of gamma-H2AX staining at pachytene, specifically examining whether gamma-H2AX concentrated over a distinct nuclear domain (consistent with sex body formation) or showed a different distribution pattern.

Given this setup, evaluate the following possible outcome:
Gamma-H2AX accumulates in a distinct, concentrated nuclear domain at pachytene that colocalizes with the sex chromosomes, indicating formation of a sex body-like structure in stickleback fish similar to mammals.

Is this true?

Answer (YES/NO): NO